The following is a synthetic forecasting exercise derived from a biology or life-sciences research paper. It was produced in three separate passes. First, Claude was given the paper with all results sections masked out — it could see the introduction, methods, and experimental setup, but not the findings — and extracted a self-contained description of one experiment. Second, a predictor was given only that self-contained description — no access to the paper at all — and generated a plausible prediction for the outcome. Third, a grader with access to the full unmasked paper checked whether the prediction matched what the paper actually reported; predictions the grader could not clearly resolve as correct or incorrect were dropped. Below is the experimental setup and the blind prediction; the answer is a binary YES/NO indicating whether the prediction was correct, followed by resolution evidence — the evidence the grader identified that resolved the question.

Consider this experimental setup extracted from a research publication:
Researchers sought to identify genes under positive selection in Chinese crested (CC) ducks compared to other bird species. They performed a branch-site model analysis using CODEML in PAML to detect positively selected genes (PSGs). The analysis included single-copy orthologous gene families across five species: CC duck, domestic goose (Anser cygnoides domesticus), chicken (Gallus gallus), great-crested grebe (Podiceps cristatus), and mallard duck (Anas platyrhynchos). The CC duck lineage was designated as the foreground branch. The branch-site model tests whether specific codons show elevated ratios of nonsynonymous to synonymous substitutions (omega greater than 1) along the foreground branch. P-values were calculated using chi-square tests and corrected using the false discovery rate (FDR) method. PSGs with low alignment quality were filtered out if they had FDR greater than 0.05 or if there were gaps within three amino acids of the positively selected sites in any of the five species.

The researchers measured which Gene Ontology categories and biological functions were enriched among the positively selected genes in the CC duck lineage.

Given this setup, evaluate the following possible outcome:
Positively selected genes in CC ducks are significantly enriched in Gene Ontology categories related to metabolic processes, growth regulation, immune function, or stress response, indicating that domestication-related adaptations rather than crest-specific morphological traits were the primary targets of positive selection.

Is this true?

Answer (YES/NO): NO